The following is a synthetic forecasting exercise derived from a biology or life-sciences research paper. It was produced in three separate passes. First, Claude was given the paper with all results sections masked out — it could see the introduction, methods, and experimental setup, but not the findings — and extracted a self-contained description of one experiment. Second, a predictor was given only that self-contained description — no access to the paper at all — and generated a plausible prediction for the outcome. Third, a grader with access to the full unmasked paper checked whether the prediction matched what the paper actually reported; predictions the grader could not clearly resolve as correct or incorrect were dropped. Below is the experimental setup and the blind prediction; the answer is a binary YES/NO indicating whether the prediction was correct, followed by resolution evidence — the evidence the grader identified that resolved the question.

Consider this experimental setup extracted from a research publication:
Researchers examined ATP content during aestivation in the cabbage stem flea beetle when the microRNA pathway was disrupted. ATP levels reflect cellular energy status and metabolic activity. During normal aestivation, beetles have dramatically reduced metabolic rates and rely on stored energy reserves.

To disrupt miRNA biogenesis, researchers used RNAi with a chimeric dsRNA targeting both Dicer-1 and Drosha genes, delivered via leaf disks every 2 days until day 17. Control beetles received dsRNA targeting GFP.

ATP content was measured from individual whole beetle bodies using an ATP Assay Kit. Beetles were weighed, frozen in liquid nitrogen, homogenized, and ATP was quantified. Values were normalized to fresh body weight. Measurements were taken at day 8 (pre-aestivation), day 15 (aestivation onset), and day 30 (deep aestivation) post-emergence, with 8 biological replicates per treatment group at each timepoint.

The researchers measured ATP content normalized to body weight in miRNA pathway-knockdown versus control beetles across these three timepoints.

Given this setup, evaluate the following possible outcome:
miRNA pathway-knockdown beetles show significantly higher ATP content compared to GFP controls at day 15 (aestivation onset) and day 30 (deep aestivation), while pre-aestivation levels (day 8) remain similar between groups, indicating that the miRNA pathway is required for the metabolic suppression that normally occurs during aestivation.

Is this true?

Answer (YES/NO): NO